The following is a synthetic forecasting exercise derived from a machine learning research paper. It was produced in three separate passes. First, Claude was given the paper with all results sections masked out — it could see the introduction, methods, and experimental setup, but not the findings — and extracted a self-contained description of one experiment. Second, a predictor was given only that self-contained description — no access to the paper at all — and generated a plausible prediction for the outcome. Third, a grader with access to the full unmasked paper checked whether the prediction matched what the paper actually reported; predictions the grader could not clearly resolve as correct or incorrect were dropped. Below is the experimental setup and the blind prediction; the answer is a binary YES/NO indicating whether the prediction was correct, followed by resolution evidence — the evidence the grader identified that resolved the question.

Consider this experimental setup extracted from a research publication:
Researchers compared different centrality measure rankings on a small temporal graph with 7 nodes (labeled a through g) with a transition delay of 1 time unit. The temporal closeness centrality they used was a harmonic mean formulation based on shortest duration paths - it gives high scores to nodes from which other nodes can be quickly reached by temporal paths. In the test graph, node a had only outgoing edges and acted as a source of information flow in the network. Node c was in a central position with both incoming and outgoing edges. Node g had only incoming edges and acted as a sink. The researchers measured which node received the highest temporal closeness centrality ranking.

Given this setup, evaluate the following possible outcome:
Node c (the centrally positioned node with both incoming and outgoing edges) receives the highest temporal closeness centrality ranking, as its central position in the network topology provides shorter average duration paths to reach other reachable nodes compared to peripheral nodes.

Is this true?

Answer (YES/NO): NO